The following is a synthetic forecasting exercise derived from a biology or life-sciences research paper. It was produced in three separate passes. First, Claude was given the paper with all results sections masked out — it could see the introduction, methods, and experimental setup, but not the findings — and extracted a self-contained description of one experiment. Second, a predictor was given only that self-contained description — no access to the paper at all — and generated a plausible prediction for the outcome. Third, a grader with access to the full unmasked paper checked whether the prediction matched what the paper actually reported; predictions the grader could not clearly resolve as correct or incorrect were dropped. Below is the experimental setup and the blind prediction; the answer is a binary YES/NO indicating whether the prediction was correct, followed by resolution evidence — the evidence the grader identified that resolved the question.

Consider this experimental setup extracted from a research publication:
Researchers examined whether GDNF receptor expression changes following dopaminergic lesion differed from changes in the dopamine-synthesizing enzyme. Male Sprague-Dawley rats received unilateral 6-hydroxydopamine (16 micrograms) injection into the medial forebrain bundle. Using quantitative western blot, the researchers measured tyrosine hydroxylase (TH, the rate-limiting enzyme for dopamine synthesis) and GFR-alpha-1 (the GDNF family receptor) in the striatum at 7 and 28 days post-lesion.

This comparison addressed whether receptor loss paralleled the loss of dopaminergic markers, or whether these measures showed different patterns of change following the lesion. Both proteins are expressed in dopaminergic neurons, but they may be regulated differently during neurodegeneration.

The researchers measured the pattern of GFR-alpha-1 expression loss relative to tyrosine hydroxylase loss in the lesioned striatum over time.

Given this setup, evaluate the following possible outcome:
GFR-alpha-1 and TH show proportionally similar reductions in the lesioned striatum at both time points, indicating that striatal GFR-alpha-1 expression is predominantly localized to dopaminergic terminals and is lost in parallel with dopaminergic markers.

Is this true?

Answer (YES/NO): NO